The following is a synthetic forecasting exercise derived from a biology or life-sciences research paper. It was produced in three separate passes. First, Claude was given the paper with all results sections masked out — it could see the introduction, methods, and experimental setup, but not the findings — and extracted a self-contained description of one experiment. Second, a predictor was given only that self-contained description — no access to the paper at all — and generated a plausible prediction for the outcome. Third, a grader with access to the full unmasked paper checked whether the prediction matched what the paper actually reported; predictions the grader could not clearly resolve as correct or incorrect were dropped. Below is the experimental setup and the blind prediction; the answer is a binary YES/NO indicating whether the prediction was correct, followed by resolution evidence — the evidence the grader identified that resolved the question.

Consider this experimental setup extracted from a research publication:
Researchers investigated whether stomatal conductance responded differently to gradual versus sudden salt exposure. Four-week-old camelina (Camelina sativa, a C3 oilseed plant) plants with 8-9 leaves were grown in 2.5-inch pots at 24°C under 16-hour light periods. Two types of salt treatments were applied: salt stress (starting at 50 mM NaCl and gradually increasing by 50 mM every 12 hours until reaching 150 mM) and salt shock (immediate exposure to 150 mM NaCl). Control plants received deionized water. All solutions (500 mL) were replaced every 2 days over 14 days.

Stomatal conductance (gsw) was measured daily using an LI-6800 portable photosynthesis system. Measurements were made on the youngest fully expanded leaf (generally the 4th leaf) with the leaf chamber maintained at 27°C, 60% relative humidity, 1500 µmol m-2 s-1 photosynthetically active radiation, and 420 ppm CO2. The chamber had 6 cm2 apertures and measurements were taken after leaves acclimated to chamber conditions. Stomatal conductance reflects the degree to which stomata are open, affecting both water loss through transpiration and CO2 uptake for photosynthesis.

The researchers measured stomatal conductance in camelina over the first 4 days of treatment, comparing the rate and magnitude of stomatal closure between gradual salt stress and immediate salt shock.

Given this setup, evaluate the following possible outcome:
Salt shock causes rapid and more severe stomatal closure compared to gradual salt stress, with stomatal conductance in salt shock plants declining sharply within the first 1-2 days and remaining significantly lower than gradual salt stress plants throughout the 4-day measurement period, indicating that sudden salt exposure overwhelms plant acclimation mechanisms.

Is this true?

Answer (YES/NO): NO